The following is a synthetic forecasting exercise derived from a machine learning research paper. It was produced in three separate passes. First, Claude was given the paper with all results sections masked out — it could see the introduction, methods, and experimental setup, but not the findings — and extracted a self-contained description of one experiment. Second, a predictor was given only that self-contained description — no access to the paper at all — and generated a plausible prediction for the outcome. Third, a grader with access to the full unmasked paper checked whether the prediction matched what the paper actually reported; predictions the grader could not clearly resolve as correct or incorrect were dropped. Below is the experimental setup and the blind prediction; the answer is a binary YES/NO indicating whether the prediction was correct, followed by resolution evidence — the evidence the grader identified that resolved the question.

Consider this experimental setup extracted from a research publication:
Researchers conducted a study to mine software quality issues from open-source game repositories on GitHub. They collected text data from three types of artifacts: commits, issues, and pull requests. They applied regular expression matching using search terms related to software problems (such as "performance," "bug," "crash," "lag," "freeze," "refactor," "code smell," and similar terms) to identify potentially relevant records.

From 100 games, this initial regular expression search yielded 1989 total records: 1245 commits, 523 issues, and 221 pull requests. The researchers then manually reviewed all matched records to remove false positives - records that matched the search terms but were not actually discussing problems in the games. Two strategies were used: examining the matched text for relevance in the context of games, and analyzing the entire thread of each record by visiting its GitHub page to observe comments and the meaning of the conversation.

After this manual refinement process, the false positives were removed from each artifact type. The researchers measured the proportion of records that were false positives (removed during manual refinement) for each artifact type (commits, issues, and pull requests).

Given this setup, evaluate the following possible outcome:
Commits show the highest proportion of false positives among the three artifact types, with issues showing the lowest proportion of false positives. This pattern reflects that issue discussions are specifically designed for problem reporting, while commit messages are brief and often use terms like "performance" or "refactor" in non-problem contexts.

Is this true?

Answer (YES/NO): NO